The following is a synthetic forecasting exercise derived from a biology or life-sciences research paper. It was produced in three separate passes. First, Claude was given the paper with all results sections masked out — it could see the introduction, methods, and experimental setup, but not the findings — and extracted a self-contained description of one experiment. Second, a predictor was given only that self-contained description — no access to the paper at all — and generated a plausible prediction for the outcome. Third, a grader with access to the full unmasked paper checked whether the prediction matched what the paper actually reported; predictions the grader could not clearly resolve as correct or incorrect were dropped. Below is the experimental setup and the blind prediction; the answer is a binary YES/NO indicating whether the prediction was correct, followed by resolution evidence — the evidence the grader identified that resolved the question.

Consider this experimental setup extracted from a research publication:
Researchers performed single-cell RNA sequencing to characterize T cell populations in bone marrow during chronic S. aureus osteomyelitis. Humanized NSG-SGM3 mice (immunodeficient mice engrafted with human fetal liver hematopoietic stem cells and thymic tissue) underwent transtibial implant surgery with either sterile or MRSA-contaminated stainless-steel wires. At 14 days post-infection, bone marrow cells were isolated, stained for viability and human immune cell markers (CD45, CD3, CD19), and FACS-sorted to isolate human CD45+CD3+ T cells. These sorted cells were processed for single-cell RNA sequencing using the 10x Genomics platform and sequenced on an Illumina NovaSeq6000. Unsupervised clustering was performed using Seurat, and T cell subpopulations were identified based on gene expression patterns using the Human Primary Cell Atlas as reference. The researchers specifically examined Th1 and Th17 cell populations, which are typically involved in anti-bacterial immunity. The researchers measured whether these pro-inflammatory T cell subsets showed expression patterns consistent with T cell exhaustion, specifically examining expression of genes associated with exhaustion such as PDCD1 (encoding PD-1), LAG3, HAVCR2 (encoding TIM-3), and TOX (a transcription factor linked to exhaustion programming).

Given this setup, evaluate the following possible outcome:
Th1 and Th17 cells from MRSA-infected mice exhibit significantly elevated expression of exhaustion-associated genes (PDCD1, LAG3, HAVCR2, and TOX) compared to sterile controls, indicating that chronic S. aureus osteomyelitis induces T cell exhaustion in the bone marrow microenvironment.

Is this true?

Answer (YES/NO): NO